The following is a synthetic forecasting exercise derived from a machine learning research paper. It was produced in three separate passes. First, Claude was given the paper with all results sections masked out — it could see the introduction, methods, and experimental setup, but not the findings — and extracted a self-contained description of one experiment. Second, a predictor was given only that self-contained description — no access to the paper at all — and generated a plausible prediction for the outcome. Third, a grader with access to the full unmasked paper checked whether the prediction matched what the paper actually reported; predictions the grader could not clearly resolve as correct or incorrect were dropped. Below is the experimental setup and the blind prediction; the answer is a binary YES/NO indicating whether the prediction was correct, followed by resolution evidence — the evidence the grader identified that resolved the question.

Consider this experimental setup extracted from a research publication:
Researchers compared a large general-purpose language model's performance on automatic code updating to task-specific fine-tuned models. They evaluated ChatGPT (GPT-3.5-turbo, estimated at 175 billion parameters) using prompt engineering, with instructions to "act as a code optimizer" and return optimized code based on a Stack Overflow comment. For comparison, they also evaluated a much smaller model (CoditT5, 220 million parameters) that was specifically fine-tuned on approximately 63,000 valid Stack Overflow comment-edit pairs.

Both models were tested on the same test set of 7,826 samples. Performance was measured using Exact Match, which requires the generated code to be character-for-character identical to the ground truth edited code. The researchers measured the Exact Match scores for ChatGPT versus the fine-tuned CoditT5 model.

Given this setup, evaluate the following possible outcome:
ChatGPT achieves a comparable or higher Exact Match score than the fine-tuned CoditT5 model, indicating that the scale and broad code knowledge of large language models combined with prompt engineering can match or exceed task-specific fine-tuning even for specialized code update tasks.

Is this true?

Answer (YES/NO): NO